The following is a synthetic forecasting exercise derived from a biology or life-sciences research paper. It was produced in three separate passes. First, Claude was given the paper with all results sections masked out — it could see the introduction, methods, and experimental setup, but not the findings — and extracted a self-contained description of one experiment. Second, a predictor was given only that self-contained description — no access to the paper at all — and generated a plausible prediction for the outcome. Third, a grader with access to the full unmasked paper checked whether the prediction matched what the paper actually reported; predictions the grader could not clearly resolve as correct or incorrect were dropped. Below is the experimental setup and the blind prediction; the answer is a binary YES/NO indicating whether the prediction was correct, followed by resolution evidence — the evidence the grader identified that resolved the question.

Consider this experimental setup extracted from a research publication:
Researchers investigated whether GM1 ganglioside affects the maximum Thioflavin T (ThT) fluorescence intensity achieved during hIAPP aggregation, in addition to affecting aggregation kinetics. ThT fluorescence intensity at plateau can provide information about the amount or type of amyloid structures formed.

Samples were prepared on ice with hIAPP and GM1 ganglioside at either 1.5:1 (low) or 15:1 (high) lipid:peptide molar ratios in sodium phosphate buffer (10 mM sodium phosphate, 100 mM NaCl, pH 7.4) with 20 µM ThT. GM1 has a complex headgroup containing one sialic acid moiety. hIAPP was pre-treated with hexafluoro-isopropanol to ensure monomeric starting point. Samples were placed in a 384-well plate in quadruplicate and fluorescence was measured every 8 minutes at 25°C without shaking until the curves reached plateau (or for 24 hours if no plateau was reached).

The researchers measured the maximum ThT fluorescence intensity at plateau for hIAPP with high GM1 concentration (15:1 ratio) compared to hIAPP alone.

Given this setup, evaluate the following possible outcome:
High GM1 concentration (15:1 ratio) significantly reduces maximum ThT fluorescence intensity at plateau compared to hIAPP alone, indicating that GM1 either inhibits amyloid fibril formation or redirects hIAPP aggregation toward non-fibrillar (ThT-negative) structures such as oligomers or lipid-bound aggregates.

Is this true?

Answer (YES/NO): YES